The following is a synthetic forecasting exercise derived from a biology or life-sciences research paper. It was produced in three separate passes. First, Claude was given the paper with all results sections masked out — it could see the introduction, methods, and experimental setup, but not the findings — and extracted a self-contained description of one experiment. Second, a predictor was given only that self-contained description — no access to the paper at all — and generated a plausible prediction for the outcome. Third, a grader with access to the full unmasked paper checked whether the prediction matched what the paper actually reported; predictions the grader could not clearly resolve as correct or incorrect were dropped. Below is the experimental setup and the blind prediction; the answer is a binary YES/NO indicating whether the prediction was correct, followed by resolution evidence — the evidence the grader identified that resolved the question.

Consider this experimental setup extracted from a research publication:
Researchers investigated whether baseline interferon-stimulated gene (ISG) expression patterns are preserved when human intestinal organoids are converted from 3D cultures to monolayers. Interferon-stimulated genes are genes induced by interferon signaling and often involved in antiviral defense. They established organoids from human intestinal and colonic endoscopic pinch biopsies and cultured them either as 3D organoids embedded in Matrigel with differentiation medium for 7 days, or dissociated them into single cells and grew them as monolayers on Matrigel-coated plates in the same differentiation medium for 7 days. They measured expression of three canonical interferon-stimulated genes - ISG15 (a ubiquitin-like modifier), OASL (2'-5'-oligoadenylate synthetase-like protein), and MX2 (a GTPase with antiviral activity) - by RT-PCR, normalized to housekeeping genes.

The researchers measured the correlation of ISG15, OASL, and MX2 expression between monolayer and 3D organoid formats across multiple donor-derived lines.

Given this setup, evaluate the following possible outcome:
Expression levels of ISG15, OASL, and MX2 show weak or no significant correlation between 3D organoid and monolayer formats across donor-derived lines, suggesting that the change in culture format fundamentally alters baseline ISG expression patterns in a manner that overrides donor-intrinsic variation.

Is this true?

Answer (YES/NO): NO